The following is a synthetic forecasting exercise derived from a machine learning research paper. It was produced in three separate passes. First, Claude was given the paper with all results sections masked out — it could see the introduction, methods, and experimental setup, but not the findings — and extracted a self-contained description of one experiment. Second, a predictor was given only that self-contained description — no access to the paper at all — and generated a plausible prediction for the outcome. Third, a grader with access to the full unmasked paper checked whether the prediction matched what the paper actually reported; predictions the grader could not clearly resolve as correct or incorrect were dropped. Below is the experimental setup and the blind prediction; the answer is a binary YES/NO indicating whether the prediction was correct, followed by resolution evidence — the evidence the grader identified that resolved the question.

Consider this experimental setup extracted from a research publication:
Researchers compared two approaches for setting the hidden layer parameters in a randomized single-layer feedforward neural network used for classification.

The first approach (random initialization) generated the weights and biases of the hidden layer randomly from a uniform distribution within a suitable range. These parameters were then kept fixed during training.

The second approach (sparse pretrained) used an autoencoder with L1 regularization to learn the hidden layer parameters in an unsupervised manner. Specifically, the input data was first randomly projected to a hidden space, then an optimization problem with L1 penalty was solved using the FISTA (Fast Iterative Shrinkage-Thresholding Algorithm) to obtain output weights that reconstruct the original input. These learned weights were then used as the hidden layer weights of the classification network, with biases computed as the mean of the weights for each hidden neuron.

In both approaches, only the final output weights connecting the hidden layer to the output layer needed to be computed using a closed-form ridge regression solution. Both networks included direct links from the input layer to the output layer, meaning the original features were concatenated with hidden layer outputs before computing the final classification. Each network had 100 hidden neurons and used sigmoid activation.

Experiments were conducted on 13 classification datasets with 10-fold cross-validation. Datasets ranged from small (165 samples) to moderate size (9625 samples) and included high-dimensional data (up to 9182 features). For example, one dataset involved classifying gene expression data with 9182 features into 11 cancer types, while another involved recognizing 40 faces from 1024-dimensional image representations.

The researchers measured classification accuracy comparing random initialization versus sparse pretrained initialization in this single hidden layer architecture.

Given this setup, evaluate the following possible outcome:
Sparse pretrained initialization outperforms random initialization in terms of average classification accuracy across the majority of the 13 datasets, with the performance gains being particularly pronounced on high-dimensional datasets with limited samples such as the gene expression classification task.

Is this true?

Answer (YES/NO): NO